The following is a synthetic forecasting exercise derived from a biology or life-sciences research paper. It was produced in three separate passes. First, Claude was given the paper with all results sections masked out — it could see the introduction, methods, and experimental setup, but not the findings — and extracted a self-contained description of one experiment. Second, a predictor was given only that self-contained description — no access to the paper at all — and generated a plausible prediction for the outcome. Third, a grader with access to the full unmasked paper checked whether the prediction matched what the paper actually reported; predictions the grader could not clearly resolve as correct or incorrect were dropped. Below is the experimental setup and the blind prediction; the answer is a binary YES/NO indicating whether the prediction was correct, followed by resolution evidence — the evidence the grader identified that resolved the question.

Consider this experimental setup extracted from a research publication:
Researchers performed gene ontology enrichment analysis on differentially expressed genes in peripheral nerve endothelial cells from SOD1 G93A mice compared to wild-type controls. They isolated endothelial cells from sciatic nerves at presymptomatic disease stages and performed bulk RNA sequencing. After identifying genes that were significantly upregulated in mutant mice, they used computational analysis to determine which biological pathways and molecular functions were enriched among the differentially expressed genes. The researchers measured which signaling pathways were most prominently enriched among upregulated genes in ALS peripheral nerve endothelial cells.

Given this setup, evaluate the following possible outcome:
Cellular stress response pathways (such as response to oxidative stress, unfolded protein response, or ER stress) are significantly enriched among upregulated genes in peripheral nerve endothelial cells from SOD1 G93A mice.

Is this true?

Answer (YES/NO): NO